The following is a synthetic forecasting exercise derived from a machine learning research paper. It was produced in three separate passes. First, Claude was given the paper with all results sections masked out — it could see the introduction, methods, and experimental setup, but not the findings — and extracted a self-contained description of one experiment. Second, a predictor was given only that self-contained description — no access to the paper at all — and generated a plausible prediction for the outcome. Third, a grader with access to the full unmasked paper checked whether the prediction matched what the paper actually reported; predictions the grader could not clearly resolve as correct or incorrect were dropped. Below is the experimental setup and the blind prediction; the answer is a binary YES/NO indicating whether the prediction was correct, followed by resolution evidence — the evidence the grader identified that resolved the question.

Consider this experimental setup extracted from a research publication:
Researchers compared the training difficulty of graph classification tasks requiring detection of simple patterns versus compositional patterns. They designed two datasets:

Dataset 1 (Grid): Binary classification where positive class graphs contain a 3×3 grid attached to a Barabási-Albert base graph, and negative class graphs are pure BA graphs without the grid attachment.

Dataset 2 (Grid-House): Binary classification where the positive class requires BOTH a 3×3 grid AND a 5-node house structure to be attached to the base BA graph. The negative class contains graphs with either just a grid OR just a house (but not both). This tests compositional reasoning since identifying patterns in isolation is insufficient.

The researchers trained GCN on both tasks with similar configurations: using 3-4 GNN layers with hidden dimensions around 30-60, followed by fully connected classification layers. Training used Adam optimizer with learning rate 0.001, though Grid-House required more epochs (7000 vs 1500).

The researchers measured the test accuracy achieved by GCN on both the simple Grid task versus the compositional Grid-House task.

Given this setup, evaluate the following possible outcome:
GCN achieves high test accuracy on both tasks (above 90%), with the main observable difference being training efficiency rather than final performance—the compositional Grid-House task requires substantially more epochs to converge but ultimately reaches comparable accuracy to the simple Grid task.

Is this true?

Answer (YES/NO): YES